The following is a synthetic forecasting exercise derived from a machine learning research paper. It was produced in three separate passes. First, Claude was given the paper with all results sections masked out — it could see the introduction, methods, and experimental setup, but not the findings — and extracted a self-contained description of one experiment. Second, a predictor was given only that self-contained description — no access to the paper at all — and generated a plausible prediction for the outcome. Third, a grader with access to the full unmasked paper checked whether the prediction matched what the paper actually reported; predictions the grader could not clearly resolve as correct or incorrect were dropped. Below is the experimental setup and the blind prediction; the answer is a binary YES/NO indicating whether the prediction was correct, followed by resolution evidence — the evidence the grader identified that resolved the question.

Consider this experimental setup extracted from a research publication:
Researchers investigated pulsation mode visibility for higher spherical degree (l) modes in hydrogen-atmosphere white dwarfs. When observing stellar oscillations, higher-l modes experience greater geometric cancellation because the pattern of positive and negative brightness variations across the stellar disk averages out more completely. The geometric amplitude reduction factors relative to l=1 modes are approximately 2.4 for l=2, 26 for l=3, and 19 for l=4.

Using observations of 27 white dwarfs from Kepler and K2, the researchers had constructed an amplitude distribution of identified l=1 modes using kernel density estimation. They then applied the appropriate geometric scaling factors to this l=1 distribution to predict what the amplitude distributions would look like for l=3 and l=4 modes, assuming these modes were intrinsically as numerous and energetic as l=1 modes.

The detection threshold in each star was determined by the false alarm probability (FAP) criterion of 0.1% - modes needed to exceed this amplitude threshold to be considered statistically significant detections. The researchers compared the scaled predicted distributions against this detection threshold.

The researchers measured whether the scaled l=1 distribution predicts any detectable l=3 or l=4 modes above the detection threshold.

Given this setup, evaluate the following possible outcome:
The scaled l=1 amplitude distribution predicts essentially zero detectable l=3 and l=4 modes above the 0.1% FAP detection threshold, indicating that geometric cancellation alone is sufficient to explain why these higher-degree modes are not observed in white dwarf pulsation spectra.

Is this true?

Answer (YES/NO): YES